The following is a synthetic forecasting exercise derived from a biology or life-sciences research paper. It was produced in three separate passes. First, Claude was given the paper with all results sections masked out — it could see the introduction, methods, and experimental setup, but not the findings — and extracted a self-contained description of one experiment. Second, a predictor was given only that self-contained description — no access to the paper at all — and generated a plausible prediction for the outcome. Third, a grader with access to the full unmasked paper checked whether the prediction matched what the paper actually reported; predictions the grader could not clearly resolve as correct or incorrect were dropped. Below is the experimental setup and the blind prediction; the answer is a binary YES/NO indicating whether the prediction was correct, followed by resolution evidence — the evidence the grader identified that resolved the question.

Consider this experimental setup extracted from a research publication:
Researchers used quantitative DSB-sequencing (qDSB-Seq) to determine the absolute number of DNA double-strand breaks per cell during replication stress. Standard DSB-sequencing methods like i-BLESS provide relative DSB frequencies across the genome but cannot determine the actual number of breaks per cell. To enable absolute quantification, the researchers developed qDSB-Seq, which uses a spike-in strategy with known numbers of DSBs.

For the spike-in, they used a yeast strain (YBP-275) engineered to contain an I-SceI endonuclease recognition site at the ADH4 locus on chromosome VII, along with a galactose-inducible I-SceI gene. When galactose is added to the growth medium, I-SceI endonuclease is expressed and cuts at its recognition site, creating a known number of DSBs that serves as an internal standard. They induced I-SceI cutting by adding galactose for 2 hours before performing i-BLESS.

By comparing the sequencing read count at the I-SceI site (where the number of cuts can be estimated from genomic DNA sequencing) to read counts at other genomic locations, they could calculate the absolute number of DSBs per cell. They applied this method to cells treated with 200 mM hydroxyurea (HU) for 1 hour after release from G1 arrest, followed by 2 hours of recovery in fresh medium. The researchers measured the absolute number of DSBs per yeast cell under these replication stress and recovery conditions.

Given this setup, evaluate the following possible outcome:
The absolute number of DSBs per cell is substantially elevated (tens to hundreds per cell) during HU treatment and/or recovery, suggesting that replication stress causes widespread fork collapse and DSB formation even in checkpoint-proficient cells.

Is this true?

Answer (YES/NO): YES